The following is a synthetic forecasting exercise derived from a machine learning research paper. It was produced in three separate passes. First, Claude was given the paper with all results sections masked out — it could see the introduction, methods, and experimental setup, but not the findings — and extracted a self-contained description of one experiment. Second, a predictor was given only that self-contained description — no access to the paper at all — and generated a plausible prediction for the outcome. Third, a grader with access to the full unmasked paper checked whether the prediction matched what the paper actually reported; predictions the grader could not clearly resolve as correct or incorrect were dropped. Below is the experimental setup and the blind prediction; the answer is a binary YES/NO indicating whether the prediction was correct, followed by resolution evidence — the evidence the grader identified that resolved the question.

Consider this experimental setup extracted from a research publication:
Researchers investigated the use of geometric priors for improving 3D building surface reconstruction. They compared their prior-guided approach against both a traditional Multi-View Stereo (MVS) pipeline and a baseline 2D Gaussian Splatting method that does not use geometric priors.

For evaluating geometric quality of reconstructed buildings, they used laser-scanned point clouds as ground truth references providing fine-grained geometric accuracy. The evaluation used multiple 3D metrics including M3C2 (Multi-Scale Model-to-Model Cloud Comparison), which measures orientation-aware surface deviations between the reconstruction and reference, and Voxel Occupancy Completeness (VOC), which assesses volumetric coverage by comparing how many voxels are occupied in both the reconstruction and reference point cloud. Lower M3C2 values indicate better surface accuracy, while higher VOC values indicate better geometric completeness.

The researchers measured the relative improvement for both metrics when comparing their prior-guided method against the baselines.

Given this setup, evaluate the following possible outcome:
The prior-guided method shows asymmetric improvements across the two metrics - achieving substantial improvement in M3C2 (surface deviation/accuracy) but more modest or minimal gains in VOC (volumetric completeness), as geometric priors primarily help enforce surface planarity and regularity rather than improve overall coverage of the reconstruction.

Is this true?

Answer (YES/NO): NO